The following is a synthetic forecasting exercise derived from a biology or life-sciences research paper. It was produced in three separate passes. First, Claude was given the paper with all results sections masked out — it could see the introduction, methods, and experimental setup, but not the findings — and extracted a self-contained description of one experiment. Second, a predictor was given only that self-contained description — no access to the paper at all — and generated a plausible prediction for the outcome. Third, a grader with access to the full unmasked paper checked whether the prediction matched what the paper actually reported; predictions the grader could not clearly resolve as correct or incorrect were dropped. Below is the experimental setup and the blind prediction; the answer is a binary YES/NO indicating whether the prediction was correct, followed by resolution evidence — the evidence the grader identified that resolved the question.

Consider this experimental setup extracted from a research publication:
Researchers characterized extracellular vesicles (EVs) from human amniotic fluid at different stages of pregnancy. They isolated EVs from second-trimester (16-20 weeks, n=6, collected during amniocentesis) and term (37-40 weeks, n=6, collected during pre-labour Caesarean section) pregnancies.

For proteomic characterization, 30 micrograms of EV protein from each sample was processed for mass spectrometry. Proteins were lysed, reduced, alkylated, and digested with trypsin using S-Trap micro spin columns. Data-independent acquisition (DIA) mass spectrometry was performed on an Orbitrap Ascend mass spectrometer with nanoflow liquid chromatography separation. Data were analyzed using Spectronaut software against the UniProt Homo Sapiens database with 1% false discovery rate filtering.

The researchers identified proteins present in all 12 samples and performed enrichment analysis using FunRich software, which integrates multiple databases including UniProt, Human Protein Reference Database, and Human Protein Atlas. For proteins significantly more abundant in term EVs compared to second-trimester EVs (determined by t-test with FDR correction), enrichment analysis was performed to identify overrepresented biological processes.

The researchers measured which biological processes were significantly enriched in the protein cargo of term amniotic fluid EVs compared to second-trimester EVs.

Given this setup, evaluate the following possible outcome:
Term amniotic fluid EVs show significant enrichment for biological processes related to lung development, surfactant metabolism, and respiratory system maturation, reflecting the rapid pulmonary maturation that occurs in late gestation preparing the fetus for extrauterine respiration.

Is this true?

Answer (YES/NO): NO